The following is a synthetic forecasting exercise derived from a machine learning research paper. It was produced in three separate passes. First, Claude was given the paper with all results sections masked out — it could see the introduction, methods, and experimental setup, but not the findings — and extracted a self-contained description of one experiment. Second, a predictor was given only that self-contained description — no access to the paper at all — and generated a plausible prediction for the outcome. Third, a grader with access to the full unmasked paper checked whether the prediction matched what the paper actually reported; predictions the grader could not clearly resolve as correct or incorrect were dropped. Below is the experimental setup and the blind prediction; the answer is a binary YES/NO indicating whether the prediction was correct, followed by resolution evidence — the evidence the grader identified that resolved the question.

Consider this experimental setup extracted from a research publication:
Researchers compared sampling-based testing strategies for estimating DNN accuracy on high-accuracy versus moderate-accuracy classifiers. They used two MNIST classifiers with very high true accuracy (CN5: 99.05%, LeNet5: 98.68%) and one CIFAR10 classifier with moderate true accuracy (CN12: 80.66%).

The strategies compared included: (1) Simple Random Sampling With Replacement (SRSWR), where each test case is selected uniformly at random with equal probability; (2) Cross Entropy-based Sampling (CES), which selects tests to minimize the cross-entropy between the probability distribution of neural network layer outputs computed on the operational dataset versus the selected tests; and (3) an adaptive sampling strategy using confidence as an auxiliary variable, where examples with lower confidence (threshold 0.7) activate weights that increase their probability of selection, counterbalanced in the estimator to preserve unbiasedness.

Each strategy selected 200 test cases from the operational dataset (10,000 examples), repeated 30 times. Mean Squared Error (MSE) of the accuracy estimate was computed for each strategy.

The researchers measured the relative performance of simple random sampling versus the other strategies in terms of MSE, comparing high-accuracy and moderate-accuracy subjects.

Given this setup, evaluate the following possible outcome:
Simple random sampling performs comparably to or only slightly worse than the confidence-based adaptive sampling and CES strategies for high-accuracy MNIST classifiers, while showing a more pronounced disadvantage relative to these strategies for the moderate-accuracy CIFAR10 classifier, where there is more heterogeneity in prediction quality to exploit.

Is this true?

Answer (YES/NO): NO